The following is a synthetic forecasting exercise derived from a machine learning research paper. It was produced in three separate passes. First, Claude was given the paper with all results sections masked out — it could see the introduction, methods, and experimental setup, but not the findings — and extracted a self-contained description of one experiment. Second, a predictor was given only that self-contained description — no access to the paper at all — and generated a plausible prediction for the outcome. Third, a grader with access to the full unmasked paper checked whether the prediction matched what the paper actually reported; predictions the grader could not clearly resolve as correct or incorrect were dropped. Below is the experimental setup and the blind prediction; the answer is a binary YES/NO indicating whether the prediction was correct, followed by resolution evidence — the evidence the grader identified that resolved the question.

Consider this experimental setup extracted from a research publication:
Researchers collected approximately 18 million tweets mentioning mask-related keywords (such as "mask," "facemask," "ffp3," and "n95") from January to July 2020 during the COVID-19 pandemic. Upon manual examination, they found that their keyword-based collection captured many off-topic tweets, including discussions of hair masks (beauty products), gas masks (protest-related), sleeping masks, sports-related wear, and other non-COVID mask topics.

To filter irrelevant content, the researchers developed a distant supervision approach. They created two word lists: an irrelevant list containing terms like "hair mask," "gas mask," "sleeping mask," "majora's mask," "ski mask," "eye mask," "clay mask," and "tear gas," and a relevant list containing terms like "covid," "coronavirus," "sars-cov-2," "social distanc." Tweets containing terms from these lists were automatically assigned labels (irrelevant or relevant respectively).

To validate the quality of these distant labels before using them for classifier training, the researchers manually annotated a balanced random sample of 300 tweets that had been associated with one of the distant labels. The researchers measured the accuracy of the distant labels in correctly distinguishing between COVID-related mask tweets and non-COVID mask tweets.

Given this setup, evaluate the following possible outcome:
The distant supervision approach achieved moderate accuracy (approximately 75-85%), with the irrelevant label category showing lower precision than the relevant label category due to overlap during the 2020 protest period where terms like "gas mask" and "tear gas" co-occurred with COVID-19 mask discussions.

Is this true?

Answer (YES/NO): NO